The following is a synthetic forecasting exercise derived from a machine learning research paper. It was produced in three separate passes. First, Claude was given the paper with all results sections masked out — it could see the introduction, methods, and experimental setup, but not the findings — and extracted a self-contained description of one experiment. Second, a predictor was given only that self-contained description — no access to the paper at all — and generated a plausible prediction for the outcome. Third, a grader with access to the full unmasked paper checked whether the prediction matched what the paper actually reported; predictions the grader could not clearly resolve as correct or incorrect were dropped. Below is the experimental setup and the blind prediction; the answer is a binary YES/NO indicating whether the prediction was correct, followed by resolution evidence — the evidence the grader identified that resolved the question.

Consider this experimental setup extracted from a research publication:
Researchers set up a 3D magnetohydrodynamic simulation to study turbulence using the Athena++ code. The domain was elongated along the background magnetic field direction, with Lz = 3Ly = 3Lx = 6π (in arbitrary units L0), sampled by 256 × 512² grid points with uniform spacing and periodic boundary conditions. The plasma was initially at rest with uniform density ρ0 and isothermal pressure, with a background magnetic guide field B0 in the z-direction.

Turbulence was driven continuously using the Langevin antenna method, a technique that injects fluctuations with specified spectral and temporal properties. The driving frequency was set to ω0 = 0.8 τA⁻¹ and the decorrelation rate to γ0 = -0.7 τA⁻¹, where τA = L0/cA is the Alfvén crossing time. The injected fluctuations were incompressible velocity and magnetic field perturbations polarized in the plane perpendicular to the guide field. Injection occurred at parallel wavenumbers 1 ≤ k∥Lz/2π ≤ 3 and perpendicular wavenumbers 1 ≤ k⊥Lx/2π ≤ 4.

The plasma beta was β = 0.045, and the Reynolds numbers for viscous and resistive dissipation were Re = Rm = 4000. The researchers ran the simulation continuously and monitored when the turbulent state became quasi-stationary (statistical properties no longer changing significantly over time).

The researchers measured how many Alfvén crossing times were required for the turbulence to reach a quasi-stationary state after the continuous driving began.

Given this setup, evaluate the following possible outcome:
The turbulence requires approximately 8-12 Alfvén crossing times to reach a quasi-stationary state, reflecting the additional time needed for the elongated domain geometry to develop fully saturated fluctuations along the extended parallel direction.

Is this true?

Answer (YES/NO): NO